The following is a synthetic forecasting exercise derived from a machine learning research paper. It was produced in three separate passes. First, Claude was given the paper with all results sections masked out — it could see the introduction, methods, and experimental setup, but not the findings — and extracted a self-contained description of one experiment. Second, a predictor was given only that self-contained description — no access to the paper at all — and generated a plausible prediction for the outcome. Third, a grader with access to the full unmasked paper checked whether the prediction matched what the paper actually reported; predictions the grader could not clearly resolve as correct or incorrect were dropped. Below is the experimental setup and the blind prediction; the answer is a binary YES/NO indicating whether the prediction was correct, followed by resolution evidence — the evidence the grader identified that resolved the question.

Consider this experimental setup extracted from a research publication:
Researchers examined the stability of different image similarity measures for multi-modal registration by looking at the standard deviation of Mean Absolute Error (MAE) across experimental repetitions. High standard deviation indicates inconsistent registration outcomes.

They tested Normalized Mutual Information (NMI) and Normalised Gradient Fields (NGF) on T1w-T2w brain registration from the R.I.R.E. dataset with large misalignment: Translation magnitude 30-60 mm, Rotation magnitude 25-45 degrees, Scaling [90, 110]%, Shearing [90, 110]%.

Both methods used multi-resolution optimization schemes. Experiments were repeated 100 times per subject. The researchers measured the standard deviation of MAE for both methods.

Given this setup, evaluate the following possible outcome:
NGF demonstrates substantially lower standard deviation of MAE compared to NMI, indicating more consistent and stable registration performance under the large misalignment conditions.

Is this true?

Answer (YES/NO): NO